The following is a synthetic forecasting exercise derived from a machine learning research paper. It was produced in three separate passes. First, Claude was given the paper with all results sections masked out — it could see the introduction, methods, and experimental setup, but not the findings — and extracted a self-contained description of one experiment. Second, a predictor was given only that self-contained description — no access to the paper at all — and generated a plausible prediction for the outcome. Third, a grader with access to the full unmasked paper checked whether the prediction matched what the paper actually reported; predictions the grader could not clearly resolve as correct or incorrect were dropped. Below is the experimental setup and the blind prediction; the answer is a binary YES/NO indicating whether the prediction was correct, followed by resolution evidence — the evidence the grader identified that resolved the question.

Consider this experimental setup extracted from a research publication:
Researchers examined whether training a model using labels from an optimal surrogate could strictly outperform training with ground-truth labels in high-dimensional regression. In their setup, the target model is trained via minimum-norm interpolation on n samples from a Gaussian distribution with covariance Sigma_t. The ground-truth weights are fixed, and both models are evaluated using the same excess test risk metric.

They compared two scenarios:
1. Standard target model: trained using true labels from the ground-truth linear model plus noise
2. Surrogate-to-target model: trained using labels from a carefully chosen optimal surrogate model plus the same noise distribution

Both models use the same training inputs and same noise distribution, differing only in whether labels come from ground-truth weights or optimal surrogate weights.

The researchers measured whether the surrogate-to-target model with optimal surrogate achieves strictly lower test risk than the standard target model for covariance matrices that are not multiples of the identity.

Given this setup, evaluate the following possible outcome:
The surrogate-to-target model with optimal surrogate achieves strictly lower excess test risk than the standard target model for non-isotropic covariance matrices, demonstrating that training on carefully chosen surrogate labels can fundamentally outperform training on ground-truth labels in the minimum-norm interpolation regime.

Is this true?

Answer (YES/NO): YES